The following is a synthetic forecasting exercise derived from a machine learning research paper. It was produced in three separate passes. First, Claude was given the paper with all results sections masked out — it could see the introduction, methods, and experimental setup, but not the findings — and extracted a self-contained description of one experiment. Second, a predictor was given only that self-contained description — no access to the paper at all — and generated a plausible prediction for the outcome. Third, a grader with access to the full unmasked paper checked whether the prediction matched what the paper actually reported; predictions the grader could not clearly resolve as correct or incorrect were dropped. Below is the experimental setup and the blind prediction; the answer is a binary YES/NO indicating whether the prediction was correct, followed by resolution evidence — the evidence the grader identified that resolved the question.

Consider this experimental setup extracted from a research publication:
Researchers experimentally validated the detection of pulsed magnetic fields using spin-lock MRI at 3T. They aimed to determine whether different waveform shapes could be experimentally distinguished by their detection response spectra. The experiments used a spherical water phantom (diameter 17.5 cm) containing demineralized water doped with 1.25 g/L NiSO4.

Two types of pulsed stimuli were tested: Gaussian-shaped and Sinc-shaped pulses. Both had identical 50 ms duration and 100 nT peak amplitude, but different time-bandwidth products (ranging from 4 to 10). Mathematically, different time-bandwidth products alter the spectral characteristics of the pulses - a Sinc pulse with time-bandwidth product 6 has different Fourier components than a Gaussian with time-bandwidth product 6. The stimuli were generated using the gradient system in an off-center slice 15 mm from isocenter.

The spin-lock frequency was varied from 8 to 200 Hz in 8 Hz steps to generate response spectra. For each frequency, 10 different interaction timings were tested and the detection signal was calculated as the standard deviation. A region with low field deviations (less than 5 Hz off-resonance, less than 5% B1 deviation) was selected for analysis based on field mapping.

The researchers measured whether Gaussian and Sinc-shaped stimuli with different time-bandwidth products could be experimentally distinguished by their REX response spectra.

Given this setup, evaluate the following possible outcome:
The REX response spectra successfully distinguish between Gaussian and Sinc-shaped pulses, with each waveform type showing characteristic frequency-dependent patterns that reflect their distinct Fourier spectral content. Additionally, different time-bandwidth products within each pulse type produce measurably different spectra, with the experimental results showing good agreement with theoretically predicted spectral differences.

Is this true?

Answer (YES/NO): YES